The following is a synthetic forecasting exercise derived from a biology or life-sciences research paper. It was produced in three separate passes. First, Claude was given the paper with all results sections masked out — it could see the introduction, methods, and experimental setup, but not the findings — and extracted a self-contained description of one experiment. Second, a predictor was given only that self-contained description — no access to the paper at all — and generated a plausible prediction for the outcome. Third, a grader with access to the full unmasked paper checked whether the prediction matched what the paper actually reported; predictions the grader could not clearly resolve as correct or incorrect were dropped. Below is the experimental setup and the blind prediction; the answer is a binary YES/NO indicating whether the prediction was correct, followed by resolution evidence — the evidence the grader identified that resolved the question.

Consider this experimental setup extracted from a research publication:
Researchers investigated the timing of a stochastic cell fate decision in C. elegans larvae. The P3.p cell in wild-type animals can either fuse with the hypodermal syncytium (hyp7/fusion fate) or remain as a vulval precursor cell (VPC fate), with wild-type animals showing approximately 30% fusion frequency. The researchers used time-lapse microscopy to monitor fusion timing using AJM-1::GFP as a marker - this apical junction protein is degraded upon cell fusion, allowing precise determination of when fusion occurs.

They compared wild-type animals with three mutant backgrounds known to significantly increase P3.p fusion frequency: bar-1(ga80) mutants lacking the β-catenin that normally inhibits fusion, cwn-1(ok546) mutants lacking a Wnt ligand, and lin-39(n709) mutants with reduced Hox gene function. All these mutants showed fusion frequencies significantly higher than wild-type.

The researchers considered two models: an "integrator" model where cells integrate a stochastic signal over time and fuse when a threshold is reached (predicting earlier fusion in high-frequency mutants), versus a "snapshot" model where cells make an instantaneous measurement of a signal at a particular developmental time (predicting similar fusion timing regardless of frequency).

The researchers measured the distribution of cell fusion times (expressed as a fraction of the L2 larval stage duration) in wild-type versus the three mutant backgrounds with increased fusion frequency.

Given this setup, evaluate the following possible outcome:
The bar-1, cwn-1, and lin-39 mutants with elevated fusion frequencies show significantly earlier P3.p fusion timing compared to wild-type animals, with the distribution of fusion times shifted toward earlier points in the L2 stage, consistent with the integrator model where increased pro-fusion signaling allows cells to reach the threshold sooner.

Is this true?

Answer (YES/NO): NO